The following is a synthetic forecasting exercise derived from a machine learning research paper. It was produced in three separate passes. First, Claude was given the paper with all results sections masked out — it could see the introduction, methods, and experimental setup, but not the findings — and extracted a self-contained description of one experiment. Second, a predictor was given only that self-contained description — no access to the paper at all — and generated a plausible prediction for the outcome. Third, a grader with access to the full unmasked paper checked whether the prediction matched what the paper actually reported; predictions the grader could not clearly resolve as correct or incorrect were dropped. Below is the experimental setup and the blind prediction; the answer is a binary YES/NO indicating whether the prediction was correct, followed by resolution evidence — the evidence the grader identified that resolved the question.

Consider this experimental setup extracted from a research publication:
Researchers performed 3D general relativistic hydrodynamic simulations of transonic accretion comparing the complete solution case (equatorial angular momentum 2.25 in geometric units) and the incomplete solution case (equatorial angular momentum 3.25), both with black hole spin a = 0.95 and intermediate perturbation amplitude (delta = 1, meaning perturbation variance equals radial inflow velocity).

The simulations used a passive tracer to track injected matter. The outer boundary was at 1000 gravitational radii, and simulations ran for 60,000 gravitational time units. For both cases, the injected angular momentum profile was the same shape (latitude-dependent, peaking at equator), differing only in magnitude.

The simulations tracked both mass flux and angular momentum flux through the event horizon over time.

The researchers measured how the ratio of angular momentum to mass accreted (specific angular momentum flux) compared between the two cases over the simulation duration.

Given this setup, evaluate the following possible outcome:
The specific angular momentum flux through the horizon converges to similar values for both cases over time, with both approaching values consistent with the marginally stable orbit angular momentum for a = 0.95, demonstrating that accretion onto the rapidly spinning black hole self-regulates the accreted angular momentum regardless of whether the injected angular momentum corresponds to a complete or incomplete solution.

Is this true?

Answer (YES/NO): NO